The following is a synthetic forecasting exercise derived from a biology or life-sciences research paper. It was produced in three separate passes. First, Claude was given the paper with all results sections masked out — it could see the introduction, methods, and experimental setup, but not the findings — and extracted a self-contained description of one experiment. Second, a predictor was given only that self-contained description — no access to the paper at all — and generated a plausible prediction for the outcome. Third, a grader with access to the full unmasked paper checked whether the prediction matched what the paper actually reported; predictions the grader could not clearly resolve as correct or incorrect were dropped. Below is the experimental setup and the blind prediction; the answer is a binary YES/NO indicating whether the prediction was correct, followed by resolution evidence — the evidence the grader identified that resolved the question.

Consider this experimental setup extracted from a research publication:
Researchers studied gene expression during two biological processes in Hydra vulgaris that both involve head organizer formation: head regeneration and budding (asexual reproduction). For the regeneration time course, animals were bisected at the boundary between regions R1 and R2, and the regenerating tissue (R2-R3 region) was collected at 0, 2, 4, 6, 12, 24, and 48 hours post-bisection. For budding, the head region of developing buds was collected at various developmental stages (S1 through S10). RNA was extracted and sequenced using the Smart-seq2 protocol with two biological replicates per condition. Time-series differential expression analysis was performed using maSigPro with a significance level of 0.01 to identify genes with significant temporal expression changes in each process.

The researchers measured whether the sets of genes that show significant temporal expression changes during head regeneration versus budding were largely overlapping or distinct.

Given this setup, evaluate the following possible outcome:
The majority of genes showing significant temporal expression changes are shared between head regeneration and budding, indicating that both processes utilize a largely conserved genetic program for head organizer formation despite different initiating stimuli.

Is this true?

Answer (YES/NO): NO